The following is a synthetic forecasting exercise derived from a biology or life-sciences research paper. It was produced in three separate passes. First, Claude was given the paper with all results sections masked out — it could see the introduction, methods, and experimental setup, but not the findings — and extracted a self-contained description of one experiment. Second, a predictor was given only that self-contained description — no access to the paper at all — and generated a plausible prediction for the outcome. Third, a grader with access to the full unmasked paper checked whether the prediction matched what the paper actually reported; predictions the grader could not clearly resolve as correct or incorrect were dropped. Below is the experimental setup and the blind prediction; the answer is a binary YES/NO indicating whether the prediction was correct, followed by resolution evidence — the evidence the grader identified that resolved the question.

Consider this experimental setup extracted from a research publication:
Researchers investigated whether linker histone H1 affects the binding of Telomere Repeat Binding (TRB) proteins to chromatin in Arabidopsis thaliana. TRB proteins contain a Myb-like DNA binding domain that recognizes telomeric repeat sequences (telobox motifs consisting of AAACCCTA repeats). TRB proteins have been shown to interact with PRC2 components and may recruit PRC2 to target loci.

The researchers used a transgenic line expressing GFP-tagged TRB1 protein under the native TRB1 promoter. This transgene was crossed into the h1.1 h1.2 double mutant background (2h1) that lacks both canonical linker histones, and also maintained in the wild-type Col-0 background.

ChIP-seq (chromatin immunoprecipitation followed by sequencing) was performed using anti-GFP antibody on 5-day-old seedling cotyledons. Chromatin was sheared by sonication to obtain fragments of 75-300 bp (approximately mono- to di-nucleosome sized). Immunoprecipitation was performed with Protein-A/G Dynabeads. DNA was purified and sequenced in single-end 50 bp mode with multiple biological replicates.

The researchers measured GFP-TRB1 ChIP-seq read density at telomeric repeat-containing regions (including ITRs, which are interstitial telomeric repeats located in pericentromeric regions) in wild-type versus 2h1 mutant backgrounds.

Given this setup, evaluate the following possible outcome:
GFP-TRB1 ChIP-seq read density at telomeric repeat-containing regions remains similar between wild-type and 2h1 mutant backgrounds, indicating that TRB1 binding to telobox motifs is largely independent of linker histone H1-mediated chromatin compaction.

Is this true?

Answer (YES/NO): NO